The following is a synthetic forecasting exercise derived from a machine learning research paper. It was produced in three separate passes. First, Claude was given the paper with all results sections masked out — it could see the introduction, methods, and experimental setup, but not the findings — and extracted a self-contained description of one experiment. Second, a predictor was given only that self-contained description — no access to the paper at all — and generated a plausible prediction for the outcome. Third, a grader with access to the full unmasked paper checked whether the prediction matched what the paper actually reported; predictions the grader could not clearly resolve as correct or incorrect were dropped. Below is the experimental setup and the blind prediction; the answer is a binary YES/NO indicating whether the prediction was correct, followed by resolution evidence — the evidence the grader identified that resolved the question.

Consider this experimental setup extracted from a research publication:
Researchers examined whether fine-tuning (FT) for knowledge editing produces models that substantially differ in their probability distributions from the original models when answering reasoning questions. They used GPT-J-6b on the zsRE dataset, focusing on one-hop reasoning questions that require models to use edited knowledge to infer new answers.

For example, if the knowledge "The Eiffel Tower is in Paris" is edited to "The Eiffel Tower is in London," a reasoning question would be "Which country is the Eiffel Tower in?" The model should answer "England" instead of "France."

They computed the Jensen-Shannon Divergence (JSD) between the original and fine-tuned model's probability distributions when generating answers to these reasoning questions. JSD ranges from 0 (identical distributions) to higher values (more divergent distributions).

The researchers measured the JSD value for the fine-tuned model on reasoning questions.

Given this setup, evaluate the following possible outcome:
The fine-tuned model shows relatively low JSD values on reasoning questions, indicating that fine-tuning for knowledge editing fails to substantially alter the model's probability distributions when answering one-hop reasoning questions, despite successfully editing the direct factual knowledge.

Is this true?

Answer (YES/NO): YES